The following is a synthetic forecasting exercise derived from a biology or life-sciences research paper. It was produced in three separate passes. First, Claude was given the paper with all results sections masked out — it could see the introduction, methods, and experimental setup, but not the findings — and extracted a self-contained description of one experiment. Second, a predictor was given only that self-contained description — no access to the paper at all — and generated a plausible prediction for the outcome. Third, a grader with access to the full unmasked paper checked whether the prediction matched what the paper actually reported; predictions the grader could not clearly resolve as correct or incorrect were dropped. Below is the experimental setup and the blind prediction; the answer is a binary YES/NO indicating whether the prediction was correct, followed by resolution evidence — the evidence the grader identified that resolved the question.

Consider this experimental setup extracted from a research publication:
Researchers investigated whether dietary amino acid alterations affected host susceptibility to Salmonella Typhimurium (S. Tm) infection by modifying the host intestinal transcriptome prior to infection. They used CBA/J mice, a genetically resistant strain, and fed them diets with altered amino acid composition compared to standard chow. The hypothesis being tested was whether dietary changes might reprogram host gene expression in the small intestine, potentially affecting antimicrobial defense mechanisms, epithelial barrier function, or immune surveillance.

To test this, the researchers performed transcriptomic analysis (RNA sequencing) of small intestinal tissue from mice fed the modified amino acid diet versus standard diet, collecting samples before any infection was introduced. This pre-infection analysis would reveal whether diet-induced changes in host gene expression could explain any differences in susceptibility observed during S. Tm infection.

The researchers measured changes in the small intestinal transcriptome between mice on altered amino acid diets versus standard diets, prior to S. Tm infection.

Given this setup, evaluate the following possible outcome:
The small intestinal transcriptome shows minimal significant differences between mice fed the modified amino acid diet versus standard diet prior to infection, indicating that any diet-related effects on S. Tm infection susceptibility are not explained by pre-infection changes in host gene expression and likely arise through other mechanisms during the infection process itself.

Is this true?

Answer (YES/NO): YES